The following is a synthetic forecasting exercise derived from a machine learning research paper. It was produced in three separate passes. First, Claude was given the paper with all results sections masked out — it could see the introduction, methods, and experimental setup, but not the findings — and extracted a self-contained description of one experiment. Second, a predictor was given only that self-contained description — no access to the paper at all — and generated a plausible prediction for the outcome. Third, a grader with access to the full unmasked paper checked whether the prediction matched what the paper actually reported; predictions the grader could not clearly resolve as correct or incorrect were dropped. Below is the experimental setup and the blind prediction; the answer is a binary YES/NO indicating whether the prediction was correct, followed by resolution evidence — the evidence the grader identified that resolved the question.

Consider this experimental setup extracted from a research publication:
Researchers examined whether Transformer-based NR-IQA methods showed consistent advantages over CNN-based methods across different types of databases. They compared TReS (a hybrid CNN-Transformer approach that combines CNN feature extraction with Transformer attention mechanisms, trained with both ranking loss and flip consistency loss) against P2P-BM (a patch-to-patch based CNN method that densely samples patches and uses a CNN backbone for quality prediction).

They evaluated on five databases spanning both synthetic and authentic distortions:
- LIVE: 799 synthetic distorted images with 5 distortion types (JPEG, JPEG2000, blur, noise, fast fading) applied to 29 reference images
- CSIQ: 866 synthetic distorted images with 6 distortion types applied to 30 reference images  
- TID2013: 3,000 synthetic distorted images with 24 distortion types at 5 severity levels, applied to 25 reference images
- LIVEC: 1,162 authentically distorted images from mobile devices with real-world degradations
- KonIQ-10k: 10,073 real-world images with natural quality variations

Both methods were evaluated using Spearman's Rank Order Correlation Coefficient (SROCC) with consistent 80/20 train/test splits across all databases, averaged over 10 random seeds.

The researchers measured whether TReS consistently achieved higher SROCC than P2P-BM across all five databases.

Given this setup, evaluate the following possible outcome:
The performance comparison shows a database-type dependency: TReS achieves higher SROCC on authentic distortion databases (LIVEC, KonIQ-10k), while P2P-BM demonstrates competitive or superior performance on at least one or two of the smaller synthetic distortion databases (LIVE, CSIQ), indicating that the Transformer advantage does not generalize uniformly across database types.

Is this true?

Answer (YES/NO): NO